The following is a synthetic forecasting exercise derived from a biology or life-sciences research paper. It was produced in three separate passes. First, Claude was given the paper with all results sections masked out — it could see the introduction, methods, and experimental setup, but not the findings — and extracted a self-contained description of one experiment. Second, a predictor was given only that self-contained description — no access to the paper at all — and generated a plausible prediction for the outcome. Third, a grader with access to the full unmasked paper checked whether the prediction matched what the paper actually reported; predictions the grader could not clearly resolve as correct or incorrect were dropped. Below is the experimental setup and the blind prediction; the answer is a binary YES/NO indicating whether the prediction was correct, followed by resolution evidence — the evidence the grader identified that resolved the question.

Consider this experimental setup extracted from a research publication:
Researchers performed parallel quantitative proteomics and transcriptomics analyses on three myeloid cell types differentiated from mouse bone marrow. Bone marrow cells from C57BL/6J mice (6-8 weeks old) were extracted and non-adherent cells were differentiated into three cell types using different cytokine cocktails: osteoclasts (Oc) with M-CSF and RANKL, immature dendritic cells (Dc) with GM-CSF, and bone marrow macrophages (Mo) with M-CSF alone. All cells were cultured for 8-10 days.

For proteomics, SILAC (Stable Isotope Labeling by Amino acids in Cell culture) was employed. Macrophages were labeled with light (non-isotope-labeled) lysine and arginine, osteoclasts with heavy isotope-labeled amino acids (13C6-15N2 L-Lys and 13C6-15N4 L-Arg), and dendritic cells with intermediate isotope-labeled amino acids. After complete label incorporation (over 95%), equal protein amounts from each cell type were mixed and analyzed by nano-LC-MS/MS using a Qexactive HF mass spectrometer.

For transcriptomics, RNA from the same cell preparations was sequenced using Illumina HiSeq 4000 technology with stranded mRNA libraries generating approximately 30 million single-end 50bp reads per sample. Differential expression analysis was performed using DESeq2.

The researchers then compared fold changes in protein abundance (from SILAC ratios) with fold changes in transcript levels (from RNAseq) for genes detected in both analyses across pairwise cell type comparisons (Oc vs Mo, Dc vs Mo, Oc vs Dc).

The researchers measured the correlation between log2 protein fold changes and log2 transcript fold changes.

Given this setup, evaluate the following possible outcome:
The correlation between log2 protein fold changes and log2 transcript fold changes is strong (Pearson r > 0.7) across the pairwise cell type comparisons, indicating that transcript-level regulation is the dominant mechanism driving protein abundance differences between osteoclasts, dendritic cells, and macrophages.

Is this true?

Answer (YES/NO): NO